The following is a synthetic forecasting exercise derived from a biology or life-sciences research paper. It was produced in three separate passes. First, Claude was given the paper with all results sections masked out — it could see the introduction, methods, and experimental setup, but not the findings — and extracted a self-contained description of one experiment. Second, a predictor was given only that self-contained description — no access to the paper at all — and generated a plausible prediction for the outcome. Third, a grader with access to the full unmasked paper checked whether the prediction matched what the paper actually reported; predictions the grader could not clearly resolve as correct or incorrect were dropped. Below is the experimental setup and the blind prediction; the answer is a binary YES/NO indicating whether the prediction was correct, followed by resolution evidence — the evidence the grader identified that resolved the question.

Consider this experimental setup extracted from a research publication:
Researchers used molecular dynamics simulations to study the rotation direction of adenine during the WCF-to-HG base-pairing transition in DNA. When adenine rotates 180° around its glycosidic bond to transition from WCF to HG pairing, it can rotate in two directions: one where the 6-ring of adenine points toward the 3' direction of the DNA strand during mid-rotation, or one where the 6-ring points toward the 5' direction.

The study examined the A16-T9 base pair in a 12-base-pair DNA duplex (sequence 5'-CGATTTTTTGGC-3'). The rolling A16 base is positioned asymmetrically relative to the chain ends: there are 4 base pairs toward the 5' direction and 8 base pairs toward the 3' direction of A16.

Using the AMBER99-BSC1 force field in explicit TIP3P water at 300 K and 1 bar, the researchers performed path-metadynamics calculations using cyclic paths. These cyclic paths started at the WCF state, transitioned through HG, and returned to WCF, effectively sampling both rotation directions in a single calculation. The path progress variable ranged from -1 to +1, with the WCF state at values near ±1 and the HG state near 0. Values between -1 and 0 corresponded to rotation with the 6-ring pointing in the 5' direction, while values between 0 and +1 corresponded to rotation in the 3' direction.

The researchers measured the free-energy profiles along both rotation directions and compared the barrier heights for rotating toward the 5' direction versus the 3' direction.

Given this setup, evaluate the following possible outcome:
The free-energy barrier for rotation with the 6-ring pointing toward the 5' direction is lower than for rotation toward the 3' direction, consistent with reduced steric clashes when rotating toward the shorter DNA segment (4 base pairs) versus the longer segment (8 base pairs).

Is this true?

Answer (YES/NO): NO